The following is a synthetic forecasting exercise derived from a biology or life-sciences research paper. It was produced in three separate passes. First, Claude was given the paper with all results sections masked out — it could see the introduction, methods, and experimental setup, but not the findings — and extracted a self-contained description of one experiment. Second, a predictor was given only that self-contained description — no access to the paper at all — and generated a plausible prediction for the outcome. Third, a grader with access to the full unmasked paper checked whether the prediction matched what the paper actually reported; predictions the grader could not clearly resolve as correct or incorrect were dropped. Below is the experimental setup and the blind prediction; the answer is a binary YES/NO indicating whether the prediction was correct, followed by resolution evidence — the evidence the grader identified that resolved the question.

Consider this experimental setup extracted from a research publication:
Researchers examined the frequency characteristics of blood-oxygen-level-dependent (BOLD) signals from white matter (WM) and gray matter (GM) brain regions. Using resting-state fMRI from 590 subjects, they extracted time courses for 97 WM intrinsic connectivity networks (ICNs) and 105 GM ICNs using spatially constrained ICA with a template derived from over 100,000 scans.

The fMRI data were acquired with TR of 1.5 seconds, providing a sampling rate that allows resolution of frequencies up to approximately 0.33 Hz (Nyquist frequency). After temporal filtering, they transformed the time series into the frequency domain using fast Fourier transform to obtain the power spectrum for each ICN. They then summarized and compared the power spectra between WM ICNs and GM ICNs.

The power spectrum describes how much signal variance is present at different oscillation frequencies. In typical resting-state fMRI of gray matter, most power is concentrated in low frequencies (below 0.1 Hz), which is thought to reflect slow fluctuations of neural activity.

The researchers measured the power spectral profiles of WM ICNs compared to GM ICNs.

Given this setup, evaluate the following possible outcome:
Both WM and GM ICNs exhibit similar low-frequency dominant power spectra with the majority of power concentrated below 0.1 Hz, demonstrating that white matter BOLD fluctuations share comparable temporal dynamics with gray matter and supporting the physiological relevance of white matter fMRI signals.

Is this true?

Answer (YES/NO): NO